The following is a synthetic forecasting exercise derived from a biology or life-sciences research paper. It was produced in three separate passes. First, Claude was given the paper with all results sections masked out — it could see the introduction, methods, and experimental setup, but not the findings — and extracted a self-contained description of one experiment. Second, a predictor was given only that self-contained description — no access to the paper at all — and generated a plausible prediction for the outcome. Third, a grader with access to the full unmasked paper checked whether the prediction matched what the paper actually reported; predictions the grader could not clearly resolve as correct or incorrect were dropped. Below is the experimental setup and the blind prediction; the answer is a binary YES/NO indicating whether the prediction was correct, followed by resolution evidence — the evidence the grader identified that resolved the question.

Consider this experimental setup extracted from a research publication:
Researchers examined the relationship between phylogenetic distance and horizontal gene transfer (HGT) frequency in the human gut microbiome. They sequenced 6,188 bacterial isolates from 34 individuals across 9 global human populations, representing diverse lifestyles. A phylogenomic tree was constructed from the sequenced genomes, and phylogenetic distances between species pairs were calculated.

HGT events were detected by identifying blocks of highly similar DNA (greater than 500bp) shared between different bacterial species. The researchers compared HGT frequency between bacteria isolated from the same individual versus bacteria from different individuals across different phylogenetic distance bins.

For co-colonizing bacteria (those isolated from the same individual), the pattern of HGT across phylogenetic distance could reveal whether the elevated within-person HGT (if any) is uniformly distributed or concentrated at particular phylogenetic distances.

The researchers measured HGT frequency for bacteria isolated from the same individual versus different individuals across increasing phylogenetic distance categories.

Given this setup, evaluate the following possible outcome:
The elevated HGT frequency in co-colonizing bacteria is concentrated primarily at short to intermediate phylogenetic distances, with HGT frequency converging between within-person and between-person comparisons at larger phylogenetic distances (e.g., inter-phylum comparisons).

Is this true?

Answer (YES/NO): NO